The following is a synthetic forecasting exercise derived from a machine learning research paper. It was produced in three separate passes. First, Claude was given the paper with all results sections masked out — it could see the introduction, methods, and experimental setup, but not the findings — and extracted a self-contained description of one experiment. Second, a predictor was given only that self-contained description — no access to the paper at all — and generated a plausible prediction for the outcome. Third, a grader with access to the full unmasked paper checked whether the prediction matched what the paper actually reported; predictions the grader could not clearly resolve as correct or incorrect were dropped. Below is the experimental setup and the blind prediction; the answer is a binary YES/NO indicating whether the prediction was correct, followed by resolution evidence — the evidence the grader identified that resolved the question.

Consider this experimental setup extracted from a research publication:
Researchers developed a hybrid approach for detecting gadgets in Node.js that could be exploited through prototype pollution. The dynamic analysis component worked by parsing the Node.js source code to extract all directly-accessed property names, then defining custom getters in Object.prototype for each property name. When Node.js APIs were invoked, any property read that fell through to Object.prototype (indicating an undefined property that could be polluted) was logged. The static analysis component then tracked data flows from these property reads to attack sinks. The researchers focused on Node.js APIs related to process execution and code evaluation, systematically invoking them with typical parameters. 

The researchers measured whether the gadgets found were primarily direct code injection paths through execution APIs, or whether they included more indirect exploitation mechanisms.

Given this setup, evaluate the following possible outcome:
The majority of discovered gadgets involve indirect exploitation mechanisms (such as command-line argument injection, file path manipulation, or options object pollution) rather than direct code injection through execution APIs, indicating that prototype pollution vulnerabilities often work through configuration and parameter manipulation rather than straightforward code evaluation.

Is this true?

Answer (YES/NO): YES